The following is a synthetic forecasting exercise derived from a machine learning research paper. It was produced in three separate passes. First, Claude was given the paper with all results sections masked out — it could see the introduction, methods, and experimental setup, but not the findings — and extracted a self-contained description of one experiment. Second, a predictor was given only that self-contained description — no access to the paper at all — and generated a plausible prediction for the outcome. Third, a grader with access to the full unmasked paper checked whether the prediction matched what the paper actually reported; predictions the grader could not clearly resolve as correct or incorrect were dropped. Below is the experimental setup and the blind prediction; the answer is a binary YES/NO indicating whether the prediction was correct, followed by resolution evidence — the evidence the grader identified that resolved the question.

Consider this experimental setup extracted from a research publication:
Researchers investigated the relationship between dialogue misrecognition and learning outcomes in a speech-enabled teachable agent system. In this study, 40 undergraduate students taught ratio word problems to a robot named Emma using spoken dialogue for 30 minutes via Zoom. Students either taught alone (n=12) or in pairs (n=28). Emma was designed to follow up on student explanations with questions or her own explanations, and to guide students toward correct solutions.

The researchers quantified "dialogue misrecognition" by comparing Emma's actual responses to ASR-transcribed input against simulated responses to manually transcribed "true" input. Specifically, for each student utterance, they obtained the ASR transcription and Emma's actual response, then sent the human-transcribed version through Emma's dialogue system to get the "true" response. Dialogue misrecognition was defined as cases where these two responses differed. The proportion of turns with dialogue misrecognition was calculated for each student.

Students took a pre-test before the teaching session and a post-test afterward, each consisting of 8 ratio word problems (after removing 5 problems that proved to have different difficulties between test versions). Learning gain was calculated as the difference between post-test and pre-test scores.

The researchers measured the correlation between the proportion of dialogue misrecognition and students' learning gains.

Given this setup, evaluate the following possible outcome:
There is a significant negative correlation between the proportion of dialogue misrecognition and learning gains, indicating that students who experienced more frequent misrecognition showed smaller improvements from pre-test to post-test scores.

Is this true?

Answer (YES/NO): NO